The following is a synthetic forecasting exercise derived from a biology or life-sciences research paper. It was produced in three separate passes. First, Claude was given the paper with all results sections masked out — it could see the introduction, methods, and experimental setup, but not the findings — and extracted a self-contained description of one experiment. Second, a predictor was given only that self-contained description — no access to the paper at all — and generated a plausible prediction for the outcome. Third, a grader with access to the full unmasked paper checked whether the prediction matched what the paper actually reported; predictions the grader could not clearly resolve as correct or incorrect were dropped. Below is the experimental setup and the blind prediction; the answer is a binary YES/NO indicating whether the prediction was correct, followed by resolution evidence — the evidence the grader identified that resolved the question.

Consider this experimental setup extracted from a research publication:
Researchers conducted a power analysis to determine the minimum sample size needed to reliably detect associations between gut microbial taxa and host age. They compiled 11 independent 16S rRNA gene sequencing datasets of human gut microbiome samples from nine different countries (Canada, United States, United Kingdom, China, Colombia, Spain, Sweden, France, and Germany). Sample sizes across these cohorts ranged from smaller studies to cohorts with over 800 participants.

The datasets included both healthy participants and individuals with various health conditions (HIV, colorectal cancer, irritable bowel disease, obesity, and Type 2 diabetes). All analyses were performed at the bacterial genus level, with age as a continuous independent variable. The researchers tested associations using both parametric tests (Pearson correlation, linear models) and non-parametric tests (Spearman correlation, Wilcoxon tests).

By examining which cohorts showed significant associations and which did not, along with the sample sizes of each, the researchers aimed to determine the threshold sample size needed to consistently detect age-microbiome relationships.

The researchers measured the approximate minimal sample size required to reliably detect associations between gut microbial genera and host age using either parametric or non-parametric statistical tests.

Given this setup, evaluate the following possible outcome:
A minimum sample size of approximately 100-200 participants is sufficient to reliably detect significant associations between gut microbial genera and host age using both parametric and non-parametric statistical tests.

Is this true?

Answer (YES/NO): NO